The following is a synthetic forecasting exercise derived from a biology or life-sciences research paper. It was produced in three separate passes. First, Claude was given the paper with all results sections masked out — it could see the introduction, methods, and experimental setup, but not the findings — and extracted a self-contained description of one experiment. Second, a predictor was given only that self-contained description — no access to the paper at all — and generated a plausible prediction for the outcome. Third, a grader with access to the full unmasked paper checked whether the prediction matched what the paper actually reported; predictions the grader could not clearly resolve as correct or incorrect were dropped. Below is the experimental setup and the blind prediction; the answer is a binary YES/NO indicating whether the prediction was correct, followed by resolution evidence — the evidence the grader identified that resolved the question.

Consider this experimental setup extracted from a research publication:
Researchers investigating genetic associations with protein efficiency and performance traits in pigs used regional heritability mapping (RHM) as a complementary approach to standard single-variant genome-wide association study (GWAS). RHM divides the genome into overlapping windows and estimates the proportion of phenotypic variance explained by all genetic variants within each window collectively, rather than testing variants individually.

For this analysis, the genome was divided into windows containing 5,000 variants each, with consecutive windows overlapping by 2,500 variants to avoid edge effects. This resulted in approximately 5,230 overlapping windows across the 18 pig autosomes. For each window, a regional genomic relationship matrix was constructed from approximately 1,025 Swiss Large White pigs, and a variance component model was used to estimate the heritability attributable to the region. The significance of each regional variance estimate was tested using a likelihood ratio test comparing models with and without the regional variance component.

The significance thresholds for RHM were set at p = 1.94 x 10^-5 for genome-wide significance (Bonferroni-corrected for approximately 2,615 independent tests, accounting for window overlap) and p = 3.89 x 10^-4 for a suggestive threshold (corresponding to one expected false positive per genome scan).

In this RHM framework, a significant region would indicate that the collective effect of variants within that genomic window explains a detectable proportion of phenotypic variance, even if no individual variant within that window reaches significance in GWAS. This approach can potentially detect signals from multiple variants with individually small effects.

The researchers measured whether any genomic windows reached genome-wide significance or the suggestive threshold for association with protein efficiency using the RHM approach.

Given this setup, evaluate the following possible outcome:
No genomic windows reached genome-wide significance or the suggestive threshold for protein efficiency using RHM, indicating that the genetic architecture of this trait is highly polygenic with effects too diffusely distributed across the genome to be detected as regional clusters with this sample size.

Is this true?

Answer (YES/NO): YES